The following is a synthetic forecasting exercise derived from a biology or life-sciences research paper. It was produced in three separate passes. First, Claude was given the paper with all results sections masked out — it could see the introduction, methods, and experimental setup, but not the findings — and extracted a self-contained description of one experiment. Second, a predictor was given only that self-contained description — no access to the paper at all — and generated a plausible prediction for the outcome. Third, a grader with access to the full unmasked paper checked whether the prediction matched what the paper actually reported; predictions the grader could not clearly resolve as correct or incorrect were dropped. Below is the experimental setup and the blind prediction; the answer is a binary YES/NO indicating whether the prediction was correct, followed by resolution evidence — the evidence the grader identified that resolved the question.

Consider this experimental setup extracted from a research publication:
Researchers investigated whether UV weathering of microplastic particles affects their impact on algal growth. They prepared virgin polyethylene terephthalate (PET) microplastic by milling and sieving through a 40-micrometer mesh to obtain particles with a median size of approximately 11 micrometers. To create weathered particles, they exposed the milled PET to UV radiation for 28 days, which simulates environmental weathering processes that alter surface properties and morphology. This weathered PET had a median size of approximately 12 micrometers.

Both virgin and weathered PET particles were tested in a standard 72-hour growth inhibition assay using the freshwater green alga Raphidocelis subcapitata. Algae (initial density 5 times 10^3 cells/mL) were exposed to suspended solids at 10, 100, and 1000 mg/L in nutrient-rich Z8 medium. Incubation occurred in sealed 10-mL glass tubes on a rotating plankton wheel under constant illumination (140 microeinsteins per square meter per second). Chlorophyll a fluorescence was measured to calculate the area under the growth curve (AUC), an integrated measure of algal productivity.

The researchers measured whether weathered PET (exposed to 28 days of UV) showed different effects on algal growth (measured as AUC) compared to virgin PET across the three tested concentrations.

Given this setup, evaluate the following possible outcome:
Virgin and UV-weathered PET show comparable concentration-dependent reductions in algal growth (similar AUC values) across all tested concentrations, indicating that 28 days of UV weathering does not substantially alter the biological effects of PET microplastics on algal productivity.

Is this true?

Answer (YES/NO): YES